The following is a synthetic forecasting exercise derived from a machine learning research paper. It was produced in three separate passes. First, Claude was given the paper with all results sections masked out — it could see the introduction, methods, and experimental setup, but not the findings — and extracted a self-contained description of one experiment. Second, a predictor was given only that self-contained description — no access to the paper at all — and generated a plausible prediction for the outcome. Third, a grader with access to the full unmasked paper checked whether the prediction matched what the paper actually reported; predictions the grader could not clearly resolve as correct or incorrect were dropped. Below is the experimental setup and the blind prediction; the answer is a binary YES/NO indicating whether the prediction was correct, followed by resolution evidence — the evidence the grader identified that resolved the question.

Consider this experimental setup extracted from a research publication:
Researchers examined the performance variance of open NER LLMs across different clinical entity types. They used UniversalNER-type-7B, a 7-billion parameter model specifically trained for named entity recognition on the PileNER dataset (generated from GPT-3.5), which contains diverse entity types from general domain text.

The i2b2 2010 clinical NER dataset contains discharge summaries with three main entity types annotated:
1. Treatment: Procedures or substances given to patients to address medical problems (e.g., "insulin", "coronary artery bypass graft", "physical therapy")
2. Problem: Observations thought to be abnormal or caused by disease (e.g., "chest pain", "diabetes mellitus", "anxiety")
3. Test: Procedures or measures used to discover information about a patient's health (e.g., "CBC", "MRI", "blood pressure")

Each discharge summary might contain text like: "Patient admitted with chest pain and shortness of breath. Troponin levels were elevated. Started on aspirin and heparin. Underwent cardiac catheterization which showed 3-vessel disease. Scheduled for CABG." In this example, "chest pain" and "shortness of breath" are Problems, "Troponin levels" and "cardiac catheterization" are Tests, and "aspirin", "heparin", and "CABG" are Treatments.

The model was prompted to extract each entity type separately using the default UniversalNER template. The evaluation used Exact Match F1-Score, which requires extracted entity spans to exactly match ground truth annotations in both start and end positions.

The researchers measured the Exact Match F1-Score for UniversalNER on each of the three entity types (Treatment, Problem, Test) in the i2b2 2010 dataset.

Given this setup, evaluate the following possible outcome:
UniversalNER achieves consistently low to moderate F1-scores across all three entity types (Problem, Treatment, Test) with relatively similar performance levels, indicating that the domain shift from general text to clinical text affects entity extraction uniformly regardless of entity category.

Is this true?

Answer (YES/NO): NO